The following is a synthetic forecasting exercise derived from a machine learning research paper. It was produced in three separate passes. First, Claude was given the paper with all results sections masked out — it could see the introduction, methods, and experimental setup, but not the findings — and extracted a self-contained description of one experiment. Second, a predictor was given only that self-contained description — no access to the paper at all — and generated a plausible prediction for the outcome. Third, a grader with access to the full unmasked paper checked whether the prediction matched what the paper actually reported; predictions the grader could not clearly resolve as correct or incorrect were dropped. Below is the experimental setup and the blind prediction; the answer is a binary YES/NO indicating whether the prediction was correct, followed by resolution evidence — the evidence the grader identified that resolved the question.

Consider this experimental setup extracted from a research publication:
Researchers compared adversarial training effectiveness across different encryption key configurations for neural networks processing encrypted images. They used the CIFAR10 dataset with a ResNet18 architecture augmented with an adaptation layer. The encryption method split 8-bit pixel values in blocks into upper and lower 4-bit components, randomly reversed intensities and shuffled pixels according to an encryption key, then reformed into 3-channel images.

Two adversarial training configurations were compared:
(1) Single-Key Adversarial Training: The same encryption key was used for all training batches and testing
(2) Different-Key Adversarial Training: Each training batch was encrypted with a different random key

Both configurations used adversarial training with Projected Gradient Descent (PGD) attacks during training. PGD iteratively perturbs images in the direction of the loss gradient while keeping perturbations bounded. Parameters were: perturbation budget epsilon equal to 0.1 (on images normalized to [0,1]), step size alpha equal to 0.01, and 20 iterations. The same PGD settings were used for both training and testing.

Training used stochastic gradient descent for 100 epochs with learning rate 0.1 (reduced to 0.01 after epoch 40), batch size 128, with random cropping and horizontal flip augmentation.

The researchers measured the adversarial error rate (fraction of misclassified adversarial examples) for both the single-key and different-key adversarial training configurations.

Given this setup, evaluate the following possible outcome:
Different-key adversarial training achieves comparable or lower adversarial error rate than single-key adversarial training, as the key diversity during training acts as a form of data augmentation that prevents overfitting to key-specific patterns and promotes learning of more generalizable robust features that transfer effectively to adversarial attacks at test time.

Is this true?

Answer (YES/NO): NO